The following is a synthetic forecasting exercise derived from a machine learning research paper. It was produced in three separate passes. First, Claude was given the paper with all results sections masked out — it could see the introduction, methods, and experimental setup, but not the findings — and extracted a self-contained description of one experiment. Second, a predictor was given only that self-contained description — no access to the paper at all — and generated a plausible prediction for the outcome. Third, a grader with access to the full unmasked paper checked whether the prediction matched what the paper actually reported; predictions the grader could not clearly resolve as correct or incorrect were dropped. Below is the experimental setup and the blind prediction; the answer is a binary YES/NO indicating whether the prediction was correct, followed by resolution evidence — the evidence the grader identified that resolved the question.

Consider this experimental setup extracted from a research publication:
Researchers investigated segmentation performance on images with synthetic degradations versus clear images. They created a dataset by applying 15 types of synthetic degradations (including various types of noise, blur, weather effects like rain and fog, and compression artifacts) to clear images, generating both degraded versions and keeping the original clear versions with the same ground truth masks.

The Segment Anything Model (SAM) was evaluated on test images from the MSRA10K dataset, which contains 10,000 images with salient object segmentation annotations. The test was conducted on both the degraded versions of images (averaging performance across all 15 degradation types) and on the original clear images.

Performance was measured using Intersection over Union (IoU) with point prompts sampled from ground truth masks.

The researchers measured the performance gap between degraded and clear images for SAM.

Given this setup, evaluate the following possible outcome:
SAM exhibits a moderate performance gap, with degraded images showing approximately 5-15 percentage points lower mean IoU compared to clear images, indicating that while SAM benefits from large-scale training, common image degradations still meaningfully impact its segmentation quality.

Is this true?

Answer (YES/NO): NO